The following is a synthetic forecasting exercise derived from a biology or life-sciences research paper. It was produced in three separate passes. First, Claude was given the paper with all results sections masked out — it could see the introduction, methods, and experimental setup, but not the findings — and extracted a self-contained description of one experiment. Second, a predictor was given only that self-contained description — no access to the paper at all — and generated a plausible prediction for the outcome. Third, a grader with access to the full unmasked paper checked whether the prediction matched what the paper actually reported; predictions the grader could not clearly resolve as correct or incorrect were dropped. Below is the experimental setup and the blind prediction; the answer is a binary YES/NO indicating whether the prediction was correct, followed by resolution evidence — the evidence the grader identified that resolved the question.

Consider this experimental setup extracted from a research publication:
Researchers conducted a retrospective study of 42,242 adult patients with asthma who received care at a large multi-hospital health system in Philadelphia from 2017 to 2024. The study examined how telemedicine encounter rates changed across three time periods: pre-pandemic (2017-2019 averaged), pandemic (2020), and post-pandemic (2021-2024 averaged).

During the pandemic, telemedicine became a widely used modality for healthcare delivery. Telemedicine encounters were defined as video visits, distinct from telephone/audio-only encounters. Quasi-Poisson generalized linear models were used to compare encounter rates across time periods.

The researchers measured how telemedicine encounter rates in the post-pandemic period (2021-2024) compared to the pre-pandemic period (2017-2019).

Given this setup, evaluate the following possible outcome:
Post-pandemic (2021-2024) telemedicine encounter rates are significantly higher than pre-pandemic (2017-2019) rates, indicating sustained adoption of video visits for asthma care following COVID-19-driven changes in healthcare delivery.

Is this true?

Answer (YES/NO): YES